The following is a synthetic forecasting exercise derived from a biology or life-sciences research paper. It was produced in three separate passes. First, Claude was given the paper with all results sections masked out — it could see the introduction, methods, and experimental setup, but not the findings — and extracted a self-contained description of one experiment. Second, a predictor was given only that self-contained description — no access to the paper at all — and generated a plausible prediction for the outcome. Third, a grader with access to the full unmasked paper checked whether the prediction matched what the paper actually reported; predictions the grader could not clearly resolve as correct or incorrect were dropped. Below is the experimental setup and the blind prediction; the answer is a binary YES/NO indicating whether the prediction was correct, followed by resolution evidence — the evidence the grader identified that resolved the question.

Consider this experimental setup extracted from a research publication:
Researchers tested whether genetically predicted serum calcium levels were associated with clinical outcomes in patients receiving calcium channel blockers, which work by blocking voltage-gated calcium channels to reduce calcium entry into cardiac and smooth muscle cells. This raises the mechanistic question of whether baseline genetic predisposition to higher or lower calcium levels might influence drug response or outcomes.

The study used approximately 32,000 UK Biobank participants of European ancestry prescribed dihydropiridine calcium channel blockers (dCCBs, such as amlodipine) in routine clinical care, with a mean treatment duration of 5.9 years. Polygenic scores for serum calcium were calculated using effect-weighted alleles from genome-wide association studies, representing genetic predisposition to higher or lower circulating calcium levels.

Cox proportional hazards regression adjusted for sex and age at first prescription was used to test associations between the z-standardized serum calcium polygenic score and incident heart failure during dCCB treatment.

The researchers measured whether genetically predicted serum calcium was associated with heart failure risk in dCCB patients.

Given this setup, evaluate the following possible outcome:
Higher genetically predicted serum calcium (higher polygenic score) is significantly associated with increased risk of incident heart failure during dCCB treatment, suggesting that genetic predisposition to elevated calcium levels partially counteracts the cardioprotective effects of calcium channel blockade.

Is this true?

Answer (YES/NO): NO